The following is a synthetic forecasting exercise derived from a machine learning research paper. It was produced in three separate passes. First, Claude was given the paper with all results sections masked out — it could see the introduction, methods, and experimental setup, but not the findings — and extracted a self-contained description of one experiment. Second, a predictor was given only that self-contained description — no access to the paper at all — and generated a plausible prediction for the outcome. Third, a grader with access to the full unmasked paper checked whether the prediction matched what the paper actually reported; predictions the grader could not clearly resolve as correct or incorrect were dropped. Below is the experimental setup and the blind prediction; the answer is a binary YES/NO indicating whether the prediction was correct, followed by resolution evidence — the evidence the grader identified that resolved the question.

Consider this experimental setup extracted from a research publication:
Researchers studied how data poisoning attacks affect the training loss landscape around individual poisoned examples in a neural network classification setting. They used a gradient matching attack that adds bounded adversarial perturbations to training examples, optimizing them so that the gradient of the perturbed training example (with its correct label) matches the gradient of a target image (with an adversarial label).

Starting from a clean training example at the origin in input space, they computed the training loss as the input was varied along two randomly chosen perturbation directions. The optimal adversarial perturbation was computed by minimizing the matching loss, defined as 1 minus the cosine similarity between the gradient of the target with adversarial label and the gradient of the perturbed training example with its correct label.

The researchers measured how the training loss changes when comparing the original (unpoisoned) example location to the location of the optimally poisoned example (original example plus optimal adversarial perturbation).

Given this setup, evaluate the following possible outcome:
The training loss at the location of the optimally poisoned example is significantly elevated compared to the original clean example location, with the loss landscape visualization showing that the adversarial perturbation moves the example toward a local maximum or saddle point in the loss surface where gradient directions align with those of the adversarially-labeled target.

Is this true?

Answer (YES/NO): YES